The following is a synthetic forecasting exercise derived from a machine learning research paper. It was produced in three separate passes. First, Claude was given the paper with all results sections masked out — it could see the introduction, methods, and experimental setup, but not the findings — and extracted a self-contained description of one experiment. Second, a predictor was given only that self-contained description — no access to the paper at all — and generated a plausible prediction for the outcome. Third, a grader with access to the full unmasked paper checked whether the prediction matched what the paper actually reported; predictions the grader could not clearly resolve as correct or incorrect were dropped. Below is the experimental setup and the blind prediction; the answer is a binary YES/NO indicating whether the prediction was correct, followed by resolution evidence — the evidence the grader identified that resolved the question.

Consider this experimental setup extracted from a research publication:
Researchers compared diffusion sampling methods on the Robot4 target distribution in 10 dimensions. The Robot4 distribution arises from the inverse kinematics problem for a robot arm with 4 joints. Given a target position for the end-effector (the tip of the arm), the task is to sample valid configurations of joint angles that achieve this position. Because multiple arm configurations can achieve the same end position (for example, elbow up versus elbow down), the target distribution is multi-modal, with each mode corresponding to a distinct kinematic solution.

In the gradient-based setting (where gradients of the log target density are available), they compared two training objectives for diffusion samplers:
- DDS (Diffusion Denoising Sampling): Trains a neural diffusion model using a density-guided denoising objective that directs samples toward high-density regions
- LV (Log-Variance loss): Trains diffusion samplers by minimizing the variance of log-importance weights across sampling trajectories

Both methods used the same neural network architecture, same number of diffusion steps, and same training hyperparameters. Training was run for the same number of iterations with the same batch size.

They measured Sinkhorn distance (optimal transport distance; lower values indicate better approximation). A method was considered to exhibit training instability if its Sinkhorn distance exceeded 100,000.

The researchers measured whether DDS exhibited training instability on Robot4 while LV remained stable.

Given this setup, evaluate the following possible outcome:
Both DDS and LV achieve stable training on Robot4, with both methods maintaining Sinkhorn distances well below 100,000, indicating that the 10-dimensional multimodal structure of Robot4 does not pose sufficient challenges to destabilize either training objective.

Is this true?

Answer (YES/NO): NO